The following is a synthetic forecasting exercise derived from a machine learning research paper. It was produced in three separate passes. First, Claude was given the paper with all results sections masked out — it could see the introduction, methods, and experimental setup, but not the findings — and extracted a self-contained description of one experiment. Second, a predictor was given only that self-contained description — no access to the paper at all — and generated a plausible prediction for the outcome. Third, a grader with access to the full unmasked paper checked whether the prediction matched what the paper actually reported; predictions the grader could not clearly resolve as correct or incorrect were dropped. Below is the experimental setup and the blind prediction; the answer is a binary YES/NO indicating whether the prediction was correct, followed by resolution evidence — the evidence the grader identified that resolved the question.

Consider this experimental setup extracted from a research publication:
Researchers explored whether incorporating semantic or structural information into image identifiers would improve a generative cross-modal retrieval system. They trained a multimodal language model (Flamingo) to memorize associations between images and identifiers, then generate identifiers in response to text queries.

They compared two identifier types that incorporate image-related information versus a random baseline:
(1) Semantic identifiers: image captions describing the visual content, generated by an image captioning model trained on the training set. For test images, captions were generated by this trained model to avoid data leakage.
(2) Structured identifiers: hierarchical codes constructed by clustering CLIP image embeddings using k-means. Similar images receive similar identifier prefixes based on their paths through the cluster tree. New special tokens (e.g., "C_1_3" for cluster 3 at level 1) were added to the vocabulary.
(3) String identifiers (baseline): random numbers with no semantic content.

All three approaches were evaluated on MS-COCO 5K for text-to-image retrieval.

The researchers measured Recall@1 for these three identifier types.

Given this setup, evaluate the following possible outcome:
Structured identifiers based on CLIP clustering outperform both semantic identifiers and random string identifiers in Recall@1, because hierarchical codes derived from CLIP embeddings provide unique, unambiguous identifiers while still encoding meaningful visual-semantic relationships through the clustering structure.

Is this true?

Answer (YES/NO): YES